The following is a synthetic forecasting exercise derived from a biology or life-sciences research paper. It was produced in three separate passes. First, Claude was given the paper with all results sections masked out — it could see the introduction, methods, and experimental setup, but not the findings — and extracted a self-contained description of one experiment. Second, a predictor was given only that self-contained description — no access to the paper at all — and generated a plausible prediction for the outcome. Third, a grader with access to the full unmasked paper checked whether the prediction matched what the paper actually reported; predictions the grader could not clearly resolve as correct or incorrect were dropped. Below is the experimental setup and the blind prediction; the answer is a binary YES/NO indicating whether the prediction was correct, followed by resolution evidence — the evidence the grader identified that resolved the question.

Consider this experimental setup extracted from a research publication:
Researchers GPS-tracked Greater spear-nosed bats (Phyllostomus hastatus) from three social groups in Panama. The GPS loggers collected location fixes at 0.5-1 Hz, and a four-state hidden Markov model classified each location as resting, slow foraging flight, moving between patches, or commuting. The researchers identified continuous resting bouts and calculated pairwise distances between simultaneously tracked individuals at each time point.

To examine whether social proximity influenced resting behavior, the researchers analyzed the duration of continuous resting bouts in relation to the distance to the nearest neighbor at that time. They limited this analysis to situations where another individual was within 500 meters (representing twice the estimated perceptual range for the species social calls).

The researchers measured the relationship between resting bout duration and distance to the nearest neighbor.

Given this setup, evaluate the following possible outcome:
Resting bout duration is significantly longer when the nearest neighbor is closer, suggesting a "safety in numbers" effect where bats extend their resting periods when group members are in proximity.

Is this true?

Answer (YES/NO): YES